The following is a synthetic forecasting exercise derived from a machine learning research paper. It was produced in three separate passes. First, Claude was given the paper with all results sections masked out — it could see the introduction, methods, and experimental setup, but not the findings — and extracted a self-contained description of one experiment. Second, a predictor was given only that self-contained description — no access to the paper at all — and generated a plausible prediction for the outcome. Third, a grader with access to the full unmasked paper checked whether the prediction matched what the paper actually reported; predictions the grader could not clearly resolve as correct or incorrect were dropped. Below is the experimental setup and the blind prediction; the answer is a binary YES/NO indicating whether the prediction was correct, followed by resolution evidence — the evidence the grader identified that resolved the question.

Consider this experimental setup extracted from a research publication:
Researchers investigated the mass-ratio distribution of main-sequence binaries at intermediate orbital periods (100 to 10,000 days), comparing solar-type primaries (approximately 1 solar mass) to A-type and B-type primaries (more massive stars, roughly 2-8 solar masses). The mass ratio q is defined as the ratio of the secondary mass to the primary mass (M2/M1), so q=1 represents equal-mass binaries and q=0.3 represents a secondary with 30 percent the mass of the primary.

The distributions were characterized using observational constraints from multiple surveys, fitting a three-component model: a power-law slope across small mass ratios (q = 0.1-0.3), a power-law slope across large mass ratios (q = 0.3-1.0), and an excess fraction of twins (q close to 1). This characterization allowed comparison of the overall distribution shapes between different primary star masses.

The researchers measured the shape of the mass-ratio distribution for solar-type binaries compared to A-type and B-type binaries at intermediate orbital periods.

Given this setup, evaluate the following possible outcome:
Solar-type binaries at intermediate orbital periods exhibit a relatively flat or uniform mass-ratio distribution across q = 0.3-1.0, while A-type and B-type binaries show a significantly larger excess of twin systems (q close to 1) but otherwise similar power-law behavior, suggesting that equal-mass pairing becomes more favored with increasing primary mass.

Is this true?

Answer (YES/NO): NO